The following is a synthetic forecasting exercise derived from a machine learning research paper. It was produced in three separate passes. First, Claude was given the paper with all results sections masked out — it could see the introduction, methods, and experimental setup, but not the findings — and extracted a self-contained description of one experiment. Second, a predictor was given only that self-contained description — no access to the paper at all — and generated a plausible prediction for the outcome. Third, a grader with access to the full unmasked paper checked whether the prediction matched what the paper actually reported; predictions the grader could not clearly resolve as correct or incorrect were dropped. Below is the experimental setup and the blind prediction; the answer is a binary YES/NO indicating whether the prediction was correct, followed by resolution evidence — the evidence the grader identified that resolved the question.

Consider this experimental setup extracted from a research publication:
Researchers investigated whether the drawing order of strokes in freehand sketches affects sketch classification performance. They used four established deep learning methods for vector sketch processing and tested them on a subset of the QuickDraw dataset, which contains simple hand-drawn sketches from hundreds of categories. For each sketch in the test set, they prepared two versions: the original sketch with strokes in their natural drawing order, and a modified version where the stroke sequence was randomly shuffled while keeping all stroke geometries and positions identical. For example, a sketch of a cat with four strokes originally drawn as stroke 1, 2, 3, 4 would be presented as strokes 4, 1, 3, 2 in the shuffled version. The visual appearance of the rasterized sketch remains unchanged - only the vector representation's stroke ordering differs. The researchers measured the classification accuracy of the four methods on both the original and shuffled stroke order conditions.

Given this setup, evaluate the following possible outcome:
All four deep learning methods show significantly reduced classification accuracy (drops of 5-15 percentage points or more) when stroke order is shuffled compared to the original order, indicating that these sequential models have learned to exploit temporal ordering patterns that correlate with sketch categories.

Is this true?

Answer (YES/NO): NO